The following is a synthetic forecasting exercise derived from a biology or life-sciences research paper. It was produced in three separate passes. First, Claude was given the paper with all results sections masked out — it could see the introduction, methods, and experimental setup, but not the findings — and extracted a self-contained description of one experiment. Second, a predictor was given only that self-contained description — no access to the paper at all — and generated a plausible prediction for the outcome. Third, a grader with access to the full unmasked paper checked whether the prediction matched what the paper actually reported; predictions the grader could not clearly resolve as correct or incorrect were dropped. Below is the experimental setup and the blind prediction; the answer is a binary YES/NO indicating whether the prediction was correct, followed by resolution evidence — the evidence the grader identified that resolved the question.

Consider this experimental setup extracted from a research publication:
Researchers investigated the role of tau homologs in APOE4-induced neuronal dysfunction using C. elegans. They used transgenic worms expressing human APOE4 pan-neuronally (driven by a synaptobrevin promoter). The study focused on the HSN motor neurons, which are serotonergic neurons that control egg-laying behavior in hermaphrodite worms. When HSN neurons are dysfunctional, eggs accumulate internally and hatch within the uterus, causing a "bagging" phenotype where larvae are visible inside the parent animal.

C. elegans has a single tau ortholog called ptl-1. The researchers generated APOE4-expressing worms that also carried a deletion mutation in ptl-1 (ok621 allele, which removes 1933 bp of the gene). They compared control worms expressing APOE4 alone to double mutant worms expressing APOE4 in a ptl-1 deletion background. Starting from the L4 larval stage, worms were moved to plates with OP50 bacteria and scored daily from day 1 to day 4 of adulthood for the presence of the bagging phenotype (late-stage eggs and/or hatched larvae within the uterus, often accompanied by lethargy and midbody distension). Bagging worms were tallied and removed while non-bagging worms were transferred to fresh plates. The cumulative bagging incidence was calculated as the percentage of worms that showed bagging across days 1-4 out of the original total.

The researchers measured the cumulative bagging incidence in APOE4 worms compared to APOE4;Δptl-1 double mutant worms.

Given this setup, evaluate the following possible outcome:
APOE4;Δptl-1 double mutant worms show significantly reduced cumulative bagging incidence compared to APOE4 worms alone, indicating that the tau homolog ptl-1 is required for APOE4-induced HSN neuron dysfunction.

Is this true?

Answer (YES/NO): YES